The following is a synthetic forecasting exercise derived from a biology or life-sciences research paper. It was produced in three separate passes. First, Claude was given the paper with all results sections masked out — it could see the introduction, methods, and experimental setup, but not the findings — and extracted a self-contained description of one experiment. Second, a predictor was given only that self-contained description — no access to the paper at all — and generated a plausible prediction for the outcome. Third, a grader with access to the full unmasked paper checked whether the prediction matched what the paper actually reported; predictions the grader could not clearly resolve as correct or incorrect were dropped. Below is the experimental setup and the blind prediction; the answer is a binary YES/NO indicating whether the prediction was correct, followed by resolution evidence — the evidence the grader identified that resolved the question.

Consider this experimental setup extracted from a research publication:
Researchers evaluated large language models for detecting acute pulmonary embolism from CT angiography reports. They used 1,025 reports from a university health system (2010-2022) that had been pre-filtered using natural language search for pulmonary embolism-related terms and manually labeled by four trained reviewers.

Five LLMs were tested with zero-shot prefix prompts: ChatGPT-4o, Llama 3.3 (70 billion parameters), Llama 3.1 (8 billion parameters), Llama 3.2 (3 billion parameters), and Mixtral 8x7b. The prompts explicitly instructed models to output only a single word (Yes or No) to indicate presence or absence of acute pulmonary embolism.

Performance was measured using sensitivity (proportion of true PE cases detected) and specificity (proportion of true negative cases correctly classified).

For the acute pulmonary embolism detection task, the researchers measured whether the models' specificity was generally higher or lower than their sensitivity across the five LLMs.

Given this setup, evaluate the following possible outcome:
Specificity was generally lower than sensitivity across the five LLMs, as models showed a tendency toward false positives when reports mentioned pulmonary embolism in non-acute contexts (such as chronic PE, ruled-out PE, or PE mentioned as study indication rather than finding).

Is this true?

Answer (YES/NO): YES